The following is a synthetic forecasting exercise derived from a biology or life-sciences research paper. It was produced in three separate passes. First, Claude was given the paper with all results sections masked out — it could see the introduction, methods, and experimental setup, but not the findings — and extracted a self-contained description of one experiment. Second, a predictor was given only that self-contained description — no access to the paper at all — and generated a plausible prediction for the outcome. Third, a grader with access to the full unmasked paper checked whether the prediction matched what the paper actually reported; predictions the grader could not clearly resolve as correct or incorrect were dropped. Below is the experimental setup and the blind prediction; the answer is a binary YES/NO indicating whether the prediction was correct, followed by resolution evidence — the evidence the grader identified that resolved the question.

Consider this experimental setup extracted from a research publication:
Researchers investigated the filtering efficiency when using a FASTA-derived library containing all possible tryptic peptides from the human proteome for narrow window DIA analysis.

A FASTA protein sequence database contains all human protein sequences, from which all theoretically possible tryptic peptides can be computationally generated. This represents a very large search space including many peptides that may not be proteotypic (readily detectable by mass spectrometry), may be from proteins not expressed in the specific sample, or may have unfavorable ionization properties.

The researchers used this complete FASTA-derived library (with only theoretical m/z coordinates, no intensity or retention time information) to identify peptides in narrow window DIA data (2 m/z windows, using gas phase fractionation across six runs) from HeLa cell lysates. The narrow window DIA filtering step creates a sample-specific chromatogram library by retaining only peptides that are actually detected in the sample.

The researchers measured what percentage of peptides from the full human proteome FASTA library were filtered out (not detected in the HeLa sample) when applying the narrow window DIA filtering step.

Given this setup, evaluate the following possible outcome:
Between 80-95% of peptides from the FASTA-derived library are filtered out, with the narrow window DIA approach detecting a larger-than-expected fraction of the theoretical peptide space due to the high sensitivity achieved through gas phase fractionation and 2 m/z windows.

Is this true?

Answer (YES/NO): NO